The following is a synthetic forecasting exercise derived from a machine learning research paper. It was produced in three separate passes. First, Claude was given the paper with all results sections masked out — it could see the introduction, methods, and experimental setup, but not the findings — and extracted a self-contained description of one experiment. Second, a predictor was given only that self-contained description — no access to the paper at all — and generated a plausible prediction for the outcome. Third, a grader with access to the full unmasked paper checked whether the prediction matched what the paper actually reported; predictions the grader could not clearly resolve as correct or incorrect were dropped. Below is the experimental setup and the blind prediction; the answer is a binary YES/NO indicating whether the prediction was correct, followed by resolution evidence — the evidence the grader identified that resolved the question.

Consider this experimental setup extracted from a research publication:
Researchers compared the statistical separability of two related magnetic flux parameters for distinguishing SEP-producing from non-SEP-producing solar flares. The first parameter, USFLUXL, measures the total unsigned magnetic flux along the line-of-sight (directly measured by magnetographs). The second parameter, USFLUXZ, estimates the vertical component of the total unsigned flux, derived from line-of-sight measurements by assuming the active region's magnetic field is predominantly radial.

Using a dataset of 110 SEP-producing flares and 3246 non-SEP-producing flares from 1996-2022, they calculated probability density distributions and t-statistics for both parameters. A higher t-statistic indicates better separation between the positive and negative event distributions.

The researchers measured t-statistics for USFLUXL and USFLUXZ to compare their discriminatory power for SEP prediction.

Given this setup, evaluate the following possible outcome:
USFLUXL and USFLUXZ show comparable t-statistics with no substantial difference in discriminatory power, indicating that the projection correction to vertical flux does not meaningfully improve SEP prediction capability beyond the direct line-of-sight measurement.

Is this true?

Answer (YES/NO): NO